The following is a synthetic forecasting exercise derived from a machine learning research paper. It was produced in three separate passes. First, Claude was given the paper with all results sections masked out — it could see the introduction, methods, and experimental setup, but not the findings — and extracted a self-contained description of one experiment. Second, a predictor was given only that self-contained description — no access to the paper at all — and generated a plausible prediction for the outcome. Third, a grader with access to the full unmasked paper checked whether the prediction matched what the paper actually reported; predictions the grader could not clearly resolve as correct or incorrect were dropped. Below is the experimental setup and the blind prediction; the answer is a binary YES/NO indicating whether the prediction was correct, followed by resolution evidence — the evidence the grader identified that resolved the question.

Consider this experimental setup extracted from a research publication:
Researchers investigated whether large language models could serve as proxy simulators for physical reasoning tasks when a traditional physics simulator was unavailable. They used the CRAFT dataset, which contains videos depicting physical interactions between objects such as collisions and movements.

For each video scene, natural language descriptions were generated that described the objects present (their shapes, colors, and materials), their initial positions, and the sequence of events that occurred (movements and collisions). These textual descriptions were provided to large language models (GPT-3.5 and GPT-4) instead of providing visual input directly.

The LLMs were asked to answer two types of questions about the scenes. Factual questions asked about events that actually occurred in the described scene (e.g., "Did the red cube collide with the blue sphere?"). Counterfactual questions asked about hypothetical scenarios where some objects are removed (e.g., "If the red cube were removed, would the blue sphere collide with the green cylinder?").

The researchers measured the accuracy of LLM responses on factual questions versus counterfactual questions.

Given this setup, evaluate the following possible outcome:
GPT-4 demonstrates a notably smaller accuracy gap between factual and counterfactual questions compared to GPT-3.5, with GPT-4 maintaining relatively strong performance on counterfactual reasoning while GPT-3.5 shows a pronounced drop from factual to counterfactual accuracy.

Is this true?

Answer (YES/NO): YES